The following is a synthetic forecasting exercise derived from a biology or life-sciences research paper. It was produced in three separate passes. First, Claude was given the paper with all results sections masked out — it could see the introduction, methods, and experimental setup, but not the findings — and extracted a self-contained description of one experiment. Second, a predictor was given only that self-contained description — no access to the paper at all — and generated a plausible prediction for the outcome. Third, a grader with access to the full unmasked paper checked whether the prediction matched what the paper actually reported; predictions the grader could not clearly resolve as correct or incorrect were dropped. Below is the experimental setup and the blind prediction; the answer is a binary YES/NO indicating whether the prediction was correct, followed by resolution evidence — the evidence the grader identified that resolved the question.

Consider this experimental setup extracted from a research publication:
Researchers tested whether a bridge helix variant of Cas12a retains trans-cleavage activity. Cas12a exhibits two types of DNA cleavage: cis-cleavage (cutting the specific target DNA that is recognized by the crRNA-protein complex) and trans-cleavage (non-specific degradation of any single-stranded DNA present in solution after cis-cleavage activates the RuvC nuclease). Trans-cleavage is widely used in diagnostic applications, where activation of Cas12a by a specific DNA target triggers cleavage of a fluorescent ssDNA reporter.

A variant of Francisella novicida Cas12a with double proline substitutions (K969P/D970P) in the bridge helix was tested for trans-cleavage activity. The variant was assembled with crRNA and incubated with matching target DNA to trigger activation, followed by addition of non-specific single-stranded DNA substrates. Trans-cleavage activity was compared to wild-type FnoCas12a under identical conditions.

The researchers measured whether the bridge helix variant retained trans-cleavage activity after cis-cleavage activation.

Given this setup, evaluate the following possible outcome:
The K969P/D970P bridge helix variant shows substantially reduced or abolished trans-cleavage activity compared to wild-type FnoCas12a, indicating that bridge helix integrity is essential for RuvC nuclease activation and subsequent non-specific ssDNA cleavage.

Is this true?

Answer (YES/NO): YES